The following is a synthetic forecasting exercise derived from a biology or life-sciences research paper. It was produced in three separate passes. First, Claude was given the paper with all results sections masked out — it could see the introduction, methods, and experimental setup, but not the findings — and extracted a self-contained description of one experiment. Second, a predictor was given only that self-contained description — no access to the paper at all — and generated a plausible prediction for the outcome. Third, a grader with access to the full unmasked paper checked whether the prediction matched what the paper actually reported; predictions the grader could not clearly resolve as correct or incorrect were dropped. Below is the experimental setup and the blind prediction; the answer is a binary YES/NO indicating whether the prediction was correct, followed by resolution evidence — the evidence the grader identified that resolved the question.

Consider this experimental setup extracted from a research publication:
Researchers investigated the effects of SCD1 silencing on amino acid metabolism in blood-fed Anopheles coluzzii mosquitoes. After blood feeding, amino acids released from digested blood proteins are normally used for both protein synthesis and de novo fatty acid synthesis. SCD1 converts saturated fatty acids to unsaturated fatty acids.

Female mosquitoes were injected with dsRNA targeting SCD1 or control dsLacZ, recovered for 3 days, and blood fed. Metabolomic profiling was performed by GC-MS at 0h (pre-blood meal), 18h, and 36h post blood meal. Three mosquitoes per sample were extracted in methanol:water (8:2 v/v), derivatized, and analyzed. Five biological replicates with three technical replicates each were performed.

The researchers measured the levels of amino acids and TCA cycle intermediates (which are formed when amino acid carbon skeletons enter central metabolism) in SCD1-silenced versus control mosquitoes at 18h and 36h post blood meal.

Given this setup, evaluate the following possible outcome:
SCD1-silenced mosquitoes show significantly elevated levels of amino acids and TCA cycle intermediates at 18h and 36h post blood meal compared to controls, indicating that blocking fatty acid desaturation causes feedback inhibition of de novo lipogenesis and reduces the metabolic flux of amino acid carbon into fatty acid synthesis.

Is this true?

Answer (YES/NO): NO